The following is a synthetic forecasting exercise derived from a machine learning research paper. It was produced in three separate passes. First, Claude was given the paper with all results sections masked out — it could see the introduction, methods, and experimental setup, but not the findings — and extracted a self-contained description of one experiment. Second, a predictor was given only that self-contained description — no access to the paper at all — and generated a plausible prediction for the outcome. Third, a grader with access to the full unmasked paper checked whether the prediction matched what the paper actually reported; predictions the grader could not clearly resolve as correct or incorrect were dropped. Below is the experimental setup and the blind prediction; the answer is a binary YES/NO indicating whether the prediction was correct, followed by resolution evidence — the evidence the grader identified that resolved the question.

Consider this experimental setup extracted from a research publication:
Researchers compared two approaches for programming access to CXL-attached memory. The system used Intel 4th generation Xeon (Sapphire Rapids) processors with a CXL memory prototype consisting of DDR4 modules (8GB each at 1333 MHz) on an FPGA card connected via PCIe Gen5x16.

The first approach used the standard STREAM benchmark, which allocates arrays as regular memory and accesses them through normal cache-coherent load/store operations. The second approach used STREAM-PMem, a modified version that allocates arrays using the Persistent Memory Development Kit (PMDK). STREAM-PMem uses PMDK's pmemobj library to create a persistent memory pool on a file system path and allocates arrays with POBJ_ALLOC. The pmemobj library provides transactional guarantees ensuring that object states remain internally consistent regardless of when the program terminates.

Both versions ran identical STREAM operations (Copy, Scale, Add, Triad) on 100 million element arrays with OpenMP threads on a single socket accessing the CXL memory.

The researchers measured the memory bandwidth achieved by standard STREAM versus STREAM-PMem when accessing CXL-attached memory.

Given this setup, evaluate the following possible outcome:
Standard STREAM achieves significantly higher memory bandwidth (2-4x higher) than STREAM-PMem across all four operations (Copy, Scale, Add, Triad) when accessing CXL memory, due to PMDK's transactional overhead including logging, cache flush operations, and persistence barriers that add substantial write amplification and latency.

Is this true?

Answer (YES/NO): NO